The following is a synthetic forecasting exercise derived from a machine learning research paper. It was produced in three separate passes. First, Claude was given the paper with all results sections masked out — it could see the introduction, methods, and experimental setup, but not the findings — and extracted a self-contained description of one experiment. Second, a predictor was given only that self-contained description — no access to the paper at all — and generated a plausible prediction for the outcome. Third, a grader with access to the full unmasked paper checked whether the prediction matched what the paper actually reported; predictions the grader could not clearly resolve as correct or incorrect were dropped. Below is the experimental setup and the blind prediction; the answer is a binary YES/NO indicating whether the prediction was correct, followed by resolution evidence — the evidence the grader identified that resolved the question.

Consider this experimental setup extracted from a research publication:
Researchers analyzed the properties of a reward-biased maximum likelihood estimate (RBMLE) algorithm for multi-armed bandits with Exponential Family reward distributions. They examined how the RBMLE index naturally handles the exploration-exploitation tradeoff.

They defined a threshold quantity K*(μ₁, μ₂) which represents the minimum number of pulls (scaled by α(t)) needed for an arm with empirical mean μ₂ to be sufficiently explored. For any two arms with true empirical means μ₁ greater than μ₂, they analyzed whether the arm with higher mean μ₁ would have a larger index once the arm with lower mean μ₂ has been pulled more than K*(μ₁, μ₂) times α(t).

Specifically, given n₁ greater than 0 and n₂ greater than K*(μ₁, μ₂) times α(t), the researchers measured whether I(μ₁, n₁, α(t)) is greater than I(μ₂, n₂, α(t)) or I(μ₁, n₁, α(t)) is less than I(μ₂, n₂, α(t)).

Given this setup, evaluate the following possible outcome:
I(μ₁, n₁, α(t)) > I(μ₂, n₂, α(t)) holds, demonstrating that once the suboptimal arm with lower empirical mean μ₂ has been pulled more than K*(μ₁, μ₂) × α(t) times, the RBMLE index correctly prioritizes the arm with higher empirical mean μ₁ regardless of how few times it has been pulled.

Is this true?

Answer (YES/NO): YES